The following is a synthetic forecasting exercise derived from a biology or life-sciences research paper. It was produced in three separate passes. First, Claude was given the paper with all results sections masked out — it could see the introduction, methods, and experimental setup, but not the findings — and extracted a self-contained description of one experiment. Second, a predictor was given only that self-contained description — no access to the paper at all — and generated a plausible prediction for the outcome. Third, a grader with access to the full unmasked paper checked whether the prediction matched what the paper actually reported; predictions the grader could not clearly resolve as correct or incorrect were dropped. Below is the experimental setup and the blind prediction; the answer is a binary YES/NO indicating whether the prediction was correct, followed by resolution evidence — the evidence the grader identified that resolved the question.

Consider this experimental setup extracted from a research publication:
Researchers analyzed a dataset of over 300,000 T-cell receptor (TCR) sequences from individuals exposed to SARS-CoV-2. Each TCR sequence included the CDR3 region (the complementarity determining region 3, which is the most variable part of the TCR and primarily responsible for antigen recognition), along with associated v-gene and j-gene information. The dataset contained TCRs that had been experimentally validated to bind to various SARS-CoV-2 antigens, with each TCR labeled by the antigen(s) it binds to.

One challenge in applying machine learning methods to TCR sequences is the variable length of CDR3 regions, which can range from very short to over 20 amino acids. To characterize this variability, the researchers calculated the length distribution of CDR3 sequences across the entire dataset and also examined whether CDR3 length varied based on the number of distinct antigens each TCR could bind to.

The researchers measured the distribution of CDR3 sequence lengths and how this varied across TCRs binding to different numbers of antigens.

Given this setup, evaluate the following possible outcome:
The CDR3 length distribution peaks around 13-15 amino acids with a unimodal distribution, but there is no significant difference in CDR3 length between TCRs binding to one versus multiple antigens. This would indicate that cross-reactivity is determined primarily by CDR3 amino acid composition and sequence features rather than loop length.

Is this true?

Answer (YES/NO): YES